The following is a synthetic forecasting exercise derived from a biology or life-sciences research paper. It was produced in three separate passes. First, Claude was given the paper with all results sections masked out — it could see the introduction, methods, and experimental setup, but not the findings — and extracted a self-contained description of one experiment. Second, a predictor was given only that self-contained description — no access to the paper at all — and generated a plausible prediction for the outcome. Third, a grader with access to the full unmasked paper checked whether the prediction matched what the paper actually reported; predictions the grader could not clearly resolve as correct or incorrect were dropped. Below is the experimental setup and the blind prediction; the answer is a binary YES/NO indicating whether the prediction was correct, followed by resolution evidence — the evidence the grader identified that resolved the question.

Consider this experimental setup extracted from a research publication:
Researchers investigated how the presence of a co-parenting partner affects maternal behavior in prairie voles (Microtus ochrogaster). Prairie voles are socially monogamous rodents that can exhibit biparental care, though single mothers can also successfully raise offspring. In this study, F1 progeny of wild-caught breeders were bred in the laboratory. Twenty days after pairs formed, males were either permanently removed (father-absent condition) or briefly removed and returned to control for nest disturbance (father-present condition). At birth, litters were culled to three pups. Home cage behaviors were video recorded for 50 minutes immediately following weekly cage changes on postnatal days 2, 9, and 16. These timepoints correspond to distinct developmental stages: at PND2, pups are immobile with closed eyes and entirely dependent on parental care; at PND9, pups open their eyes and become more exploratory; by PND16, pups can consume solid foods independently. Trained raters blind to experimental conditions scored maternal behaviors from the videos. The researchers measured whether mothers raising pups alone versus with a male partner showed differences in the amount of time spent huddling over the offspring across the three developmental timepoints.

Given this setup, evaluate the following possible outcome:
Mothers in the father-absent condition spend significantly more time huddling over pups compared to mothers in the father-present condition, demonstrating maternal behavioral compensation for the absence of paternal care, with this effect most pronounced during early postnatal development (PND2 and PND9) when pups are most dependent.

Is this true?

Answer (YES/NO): NO